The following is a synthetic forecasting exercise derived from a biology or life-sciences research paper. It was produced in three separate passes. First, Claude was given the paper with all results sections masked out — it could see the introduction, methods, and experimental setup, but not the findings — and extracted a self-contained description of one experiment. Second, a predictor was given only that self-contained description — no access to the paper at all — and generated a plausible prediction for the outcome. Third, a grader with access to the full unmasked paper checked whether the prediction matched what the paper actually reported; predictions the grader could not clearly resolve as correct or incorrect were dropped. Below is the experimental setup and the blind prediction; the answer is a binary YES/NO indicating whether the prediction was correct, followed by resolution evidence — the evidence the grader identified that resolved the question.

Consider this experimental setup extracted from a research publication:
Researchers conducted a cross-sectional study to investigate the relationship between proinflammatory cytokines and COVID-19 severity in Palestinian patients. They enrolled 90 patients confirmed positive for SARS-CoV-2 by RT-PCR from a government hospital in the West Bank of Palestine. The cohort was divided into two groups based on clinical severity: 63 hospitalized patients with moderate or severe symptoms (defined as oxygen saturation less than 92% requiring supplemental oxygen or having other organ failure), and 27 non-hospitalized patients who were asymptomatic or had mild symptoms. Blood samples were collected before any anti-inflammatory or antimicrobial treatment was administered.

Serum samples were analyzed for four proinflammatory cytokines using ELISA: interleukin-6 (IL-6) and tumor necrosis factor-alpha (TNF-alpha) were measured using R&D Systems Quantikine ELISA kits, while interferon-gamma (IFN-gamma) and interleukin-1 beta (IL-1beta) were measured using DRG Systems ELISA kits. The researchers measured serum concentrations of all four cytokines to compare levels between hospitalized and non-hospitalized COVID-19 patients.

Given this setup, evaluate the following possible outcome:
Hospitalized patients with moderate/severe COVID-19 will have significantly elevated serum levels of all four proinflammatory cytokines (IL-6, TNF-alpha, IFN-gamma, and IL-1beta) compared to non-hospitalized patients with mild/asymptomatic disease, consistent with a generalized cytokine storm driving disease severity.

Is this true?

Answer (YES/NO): NO